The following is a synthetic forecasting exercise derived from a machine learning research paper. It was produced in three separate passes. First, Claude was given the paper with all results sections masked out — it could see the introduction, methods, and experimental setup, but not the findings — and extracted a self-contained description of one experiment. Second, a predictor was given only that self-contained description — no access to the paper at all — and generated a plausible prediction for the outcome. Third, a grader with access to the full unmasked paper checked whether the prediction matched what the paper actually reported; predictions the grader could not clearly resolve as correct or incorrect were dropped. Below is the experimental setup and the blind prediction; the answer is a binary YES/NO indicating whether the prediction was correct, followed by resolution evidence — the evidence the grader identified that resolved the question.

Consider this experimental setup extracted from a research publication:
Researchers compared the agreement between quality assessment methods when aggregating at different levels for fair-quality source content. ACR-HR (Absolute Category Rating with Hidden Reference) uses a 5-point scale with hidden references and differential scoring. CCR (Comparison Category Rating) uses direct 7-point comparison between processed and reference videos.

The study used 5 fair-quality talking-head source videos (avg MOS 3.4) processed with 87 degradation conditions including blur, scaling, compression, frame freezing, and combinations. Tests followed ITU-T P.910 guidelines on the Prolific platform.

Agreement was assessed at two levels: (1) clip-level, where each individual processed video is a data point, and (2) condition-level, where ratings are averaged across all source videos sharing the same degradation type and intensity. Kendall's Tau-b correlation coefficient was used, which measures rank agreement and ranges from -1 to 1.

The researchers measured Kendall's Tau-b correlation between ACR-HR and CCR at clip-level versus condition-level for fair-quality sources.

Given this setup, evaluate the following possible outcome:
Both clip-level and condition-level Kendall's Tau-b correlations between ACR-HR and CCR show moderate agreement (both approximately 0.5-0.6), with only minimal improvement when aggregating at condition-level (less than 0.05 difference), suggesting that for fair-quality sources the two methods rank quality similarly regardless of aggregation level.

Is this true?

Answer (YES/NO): NO